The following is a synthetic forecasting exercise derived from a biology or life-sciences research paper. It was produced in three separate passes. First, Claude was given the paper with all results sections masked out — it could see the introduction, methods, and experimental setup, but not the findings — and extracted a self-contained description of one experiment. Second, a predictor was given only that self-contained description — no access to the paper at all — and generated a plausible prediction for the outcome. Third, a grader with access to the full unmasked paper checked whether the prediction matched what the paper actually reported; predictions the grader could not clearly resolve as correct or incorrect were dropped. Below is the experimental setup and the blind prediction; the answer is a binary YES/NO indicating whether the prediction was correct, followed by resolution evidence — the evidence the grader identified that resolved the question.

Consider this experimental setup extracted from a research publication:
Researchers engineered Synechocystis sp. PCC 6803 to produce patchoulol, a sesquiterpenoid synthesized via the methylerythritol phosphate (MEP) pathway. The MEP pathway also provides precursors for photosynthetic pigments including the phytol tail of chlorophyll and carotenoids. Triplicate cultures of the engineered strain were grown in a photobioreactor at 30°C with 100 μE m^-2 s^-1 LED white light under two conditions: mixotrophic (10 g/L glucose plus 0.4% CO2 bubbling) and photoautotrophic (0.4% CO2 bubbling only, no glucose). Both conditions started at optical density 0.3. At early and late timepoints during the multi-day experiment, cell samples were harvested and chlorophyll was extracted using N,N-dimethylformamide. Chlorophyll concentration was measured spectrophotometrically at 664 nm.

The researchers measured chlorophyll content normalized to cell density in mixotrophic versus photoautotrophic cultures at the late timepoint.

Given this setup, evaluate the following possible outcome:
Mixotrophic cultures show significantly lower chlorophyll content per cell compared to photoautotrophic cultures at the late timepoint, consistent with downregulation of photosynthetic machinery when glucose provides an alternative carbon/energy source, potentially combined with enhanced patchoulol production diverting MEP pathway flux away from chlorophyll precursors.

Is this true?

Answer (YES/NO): NO